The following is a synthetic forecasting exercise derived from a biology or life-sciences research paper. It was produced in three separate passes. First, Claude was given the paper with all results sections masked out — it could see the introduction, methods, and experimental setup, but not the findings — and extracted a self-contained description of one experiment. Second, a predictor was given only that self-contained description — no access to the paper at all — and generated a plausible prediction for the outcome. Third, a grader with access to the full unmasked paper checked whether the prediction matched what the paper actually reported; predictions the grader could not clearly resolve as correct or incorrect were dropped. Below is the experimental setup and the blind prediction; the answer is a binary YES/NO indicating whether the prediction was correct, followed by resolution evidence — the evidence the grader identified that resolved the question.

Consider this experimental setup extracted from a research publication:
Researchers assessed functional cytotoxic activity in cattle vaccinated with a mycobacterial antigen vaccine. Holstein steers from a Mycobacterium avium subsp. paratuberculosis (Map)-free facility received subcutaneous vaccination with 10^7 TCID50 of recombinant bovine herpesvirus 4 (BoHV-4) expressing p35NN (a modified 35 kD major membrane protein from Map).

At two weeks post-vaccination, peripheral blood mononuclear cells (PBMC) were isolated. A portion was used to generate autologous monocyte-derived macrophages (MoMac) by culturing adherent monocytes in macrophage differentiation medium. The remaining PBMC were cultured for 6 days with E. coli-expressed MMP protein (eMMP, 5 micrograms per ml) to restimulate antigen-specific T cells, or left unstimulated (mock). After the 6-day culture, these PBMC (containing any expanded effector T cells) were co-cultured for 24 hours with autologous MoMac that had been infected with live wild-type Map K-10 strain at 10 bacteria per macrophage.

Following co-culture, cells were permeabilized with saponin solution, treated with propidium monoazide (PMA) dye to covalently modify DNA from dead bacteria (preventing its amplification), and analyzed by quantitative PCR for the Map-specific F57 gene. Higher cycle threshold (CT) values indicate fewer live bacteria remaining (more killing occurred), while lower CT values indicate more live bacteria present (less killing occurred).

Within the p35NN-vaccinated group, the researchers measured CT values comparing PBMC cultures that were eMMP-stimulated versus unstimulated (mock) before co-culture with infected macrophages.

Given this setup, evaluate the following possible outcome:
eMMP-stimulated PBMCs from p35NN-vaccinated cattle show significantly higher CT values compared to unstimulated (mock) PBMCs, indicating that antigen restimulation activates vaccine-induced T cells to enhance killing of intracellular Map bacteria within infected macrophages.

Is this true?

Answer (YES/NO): YES